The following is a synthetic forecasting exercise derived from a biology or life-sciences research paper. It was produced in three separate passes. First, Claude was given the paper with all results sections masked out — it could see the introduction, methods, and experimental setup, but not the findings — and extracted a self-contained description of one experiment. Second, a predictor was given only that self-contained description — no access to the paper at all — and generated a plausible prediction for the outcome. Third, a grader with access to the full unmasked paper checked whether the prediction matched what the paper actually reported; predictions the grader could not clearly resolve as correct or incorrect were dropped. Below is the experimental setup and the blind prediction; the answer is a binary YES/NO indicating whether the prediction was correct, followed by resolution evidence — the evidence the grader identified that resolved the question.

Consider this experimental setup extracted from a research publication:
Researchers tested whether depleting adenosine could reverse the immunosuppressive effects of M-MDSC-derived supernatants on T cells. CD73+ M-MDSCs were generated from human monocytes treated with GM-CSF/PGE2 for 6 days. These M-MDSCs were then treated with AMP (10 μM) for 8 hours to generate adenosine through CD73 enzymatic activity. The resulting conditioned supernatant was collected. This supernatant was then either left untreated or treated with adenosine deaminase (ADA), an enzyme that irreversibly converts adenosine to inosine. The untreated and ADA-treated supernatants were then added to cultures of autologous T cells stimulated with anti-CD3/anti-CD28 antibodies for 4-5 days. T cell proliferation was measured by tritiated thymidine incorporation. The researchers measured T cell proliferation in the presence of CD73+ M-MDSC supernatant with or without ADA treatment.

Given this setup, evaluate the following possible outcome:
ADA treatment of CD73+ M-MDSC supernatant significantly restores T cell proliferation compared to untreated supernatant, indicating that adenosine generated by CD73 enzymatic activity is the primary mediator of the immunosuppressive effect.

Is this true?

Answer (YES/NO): YES